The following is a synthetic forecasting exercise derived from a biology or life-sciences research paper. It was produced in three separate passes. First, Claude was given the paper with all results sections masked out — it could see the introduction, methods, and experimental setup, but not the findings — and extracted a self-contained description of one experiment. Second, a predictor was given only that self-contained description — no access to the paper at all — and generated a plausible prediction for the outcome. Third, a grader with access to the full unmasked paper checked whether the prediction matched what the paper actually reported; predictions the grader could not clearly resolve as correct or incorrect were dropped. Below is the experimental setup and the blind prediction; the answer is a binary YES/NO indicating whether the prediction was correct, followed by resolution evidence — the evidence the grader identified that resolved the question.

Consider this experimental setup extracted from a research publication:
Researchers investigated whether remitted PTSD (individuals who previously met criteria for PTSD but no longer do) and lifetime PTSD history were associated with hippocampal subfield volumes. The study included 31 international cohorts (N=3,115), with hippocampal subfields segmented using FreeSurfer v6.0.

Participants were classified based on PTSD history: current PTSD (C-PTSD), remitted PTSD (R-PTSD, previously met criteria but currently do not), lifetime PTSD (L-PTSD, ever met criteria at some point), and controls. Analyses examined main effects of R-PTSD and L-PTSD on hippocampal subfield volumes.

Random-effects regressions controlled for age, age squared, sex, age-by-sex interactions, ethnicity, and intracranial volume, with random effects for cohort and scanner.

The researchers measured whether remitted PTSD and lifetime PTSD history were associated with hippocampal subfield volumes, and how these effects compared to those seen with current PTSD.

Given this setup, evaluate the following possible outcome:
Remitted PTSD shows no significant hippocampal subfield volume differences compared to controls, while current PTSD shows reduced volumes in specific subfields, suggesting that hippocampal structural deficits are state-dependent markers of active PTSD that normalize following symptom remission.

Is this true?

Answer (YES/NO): NO